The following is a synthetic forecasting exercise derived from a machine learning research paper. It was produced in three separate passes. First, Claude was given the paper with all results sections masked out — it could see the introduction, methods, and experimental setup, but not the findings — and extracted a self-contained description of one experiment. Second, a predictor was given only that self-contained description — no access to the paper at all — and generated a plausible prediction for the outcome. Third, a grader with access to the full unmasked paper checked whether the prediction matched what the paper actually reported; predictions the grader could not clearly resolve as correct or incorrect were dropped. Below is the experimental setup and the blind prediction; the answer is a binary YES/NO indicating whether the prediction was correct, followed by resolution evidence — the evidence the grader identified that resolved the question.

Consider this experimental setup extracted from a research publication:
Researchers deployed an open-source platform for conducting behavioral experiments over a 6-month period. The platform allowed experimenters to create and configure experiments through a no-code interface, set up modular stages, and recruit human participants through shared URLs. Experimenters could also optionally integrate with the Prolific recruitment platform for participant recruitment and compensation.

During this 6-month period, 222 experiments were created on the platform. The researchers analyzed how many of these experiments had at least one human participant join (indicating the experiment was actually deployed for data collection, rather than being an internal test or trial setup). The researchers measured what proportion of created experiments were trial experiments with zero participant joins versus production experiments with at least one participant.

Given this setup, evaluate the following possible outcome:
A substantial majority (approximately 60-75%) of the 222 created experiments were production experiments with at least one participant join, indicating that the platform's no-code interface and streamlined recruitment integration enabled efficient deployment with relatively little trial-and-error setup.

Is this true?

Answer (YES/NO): NO